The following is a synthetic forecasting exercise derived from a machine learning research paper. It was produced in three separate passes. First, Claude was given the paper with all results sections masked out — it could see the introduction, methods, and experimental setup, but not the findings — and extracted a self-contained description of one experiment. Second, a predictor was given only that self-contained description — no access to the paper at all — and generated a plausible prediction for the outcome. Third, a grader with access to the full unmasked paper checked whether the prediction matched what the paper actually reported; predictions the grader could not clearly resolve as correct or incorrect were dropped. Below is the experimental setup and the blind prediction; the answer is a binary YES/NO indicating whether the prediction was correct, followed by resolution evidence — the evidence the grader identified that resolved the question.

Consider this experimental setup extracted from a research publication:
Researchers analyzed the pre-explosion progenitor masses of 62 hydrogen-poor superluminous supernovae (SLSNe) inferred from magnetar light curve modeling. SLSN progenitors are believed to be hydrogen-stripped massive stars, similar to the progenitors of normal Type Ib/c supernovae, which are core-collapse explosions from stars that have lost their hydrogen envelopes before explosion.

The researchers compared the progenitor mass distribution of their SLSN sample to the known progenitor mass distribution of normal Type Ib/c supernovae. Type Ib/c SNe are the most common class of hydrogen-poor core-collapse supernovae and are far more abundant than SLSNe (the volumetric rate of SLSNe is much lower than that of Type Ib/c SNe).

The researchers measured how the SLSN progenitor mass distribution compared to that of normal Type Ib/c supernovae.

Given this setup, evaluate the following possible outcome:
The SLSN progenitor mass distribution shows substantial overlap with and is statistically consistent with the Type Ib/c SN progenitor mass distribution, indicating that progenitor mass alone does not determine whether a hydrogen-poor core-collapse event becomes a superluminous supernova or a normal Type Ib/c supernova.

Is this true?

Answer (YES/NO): NO